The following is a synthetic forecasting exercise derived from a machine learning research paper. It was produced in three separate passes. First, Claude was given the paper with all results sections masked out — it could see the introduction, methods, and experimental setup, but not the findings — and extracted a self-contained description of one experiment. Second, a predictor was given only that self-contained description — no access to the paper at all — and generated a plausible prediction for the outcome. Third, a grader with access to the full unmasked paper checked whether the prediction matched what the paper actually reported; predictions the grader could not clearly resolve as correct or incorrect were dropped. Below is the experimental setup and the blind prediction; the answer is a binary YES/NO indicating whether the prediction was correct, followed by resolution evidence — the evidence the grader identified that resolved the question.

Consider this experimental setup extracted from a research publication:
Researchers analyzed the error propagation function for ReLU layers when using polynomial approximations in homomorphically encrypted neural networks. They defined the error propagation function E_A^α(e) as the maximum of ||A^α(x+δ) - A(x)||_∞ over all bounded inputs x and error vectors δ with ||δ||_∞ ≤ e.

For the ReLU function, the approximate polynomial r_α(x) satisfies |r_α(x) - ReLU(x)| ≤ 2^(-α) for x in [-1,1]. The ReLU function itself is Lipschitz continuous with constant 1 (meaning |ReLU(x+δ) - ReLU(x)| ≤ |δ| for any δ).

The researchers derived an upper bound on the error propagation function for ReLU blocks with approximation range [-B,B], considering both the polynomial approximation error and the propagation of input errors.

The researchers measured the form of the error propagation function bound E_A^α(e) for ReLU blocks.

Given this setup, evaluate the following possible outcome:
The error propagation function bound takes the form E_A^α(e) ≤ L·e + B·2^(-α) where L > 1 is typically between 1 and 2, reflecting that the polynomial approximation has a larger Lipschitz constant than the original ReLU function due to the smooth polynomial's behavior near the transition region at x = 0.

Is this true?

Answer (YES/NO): NO